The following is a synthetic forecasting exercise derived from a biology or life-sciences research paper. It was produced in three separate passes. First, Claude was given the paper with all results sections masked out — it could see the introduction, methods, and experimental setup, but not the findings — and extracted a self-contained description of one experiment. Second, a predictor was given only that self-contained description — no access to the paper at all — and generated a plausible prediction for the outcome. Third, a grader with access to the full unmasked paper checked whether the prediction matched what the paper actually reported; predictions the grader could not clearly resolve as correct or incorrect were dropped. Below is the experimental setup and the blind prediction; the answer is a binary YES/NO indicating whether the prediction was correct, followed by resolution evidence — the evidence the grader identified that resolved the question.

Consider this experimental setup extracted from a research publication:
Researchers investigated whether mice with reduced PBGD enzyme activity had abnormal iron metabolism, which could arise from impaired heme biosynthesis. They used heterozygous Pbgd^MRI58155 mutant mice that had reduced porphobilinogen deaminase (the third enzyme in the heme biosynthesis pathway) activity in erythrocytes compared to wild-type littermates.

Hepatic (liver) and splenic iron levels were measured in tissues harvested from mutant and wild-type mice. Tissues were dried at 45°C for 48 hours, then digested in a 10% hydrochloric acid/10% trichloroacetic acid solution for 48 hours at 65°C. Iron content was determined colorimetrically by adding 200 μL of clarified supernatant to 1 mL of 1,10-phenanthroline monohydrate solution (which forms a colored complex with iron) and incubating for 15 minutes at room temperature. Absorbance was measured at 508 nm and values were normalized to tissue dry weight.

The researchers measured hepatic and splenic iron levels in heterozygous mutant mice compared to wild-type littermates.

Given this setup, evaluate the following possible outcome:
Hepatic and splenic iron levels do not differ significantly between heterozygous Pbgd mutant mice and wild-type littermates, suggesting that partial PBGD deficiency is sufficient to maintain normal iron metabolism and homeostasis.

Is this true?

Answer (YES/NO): YES